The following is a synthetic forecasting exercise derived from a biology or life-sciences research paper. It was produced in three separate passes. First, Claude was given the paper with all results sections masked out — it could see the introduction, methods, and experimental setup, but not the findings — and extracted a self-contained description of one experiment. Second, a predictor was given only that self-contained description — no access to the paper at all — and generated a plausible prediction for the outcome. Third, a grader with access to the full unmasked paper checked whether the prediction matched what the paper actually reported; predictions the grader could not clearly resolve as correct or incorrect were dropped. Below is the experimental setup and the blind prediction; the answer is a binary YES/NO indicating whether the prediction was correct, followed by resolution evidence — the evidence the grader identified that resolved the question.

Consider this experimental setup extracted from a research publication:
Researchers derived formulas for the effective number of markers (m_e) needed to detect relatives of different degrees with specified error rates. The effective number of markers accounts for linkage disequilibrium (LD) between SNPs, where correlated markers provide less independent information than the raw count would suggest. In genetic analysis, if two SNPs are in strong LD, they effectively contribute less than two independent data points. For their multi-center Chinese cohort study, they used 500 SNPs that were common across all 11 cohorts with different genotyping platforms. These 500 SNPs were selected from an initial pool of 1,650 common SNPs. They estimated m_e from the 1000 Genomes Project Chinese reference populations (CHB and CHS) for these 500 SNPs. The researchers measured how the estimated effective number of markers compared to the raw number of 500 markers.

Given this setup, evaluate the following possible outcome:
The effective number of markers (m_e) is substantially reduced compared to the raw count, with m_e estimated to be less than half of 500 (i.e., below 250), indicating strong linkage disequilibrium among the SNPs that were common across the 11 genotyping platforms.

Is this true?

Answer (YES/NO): NO